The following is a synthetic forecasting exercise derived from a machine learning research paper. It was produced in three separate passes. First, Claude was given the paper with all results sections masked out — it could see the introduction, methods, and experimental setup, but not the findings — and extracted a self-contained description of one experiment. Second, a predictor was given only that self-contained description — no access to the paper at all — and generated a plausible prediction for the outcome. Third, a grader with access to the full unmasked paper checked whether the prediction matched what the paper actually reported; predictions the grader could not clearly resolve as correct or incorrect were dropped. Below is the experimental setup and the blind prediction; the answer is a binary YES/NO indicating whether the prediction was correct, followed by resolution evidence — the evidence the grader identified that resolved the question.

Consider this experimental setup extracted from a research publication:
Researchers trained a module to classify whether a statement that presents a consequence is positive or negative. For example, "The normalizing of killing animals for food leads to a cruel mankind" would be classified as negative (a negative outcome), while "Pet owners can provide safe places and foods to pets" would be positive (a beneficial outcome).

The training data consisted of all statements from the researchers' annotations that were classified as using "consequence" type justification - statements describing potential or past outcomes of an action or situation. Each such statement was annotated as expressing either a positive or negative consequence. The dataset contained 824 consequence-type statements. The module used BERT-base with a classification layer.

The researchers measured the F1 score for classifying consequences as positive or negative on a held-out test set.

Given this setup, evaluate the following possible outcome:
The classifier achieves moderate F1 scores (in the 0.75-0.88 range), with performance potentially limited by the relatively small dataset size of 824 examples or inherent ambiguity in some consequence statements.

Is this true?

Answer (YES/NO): NO